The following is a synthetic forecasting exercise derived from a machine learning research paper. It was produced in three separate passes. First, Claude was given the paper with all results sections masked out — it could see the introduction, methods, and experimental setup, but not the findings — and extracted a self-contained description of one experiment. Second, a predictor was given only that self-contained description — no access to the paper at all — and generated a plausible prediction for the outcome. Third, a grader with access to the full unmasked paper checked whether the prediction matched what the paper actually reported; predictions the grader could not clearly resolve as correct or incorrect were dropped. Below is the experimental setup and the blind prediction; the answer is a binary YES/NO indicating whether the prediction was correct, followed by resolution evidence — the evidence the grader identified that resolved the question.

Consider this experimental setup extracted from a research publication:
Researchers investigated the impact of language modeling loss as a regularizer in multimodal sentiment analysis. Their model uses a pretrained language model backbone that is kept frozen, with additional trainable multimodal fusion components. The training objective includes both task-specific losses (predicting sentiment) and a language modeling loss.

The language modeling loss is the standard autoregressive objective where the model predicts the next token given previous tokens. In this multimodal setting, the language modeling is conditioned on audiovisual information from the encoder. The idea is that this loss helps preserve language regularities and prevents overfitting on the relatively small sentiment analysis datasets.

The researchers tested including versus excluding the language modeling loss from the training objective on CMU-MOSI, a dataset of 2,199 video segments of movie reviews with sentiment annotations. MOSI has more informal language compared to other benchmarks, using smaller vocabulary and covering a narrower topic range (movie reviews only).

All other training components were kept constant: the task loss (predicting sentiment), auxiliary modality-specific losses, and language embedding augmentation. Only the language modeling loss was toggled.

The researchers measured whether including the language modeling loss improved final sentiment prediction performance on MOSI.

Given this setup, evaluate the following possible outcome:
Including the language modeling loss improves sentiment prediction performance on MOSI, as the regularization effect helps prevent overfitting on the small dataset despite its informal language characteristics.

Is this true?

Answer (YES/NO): NO